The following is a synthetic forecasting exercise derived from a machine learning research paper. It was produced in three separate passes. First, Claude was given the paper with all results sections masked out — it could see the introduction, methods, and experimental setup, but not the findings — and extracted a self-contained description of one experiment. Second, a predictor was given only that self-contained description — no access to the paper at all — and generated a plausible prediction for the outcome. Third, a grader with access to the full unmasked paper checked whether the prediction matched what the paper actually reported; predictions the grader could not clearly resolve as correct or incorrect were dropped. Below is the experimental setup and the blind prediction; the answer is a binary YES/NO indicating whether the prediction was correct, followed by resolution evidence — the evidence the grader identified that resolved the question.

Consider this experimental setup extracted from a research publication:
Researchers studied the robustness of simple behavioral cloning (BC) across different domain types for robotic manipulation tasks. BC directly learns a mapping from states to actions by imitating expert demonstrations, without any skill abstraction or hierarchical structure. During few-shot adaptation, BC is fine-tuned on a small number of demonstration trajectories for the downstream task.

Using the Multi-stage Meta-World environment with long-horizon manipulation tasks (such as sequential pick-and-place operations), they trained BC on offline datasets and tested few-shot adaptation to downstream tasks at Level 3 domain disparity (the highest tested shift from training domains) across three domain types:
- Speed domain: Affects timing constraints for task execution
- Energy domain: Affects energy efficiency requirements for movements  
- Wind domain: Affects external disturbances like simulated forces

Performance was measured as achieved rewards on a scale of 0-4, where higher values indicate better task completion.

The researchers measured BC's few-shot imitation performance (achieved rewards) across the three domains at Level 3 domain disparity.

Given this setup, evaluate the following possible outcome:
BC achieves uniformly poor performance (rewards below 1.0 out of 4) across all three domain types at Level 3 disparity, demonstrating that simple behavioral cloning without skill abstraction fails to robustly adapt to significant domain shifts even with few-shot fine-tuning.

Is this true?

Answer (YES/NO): NO